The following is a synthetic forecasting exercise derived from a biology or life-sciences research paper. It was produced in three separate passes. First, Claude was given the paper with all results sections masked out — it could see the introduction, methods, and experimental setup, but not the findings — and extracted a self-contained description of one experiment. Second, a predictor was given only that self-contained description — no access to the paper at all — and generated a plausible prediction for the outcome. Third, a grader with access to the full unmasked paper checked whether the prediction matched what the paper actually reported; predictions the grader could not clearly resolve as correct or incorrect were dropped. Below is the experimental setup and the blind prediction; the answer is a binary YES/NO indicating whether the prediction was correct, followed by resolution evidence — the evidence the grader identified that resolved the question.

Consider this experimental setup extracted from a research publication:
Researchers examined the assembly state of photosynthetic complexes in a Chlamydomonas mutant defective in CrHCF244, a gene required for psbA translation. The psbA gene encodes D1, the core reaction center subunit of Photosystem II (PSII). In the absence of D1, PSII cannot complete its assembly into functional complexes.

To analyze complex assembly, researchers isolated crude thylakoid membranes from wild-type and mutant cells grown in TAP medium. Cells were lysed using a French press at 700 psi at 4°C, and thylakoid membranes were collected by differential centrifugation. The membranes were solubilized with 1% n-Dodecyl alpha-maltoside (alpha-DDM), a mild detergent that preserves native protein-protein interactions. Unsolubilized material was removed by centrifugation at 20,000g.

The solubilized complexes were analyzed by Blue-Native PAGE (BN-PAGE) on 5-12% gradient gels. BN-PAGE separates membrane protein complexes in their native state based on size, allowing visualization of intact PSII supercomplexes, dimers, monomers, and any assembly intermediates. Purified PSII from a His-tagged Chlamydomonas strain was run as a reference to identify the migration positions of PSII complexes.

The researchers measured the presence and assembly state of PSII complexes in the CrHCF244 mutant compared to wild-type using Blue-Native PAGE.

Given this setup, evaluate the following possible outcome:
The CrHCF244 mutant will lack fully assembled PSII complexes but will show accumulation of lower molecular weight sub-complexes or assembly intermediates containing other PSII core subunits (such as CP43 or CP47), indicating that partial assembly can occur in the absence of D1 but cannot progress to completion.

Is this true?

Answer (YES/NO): NO